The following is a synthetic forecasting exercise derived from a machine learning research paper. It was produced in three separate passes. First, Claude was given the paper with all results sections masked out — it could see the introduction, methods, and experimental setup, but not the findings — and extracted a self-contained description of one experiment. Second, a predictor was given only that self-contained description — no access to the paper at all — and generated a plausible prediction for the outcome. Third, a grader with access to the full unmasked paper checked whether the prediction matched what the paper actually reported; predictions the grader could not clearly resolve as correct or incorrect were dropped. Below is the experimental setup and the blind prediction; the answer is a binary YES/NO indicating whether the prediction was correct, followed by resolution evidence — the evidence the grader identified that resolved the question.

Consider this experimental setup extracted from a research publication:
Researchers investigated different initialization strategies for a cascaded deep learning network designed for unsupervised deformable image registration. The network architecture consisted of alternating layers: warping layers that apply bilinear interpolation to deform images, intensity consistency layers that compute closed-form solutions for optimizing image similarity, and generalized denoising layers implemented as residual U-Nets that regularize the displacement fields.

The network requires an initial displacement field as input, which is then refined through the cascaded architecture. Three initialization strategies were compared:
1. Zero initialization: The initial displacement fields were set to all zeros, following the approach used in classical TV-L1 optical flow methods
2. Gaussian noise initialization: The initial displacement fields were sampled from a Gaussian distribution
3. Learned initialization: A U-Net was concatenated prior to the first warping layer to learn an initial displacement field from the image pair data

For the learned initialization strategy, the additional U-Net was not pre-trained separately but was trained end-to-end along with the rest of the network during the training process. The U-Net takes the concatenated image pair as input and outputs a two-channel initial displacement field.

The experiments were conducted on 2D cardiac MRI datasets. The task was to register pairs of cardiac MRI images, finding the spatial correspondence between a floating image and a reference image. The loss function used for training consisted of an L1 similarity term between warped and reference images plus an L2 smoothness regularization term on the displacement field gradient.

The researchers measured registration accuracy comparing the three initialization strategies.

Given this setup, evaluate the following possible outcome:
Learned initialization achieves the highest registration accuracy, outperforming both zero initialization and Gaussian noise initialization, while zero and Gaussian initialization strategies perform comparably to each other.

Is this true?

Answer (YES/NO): YES